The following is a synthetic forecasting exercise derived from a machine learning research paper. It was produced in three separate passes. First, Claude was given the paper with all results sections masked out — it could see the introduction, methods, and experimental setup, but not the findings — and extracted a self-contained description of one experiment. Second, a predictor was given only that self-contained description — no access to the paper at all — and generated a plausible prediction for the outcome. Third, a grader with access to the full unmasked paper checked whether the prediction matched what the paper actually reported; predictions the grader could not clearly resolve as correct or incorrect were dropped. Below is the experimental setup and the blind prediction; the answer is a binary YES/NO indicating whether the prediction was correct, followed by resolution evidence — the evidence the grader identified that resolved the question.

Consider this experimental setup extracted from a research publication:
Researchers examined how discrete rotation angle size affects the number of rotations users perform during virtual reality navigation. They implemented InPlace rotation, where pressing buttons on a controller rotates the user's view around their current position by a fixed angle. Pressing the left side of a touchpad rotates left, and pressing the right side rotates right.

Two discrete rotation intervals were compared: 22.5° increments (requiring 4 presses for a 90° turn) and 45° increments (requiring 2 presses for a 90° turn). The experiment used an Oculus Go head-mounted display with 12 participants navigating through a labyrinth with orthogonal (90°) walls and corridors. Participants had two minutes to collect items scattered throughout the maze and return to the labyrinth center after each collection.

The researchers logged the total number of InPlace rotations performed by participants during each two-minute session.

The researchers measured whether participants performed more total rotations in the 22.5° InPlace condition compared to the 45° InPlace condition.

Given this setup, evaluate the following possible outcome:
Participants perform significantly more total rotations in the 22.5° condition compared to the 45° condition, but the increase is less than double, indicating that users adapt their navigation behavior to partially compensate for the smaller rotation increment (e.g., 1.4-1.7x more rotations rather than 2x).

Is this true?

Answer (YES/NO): NO